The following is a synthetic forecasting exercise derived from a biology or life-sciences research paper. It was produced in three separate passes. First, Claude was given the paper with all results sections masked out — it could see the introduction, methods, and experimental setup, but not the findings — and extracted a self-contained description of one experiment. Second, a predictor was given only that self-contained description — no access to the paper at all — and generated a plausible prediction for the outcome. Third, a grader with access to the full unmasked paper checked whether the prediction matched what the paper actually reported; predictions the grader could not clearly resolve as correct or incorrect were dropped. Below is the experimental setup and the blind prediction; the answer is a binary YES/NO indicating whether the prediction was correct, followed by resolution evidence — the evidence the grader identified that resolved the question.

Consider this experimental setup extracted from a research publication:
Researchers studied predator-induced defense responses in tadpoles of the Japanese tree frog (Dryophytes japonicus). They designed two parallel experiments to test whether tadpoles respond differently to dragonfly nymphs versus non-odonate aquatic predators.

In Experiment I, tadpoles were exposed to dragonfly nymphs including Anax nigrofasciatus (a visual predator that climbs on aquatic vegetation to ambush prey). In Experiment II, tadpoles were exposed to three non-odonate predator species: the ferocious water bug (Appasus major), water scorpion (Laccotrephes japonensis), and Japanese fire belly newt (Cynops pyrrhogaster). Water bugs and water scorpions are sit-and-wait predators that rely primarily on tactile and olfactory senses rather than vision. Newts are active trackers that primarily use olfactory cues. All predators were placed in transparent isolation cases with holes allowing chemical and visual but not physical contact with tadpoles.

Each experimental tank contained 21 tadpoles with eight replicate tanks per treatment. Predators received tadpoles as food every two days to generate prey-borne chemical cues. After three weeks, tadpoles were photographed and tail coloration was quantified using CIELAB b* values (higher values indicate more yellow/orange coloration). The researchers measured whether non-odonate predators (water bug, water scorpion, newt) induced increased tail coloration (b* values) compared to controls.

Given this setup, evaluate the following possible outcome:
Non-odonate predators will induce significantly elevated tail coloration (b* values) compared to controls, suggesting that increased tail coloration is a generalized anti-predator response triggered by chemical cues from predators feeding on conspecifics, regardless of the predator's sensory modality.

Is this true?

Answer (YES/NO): NO